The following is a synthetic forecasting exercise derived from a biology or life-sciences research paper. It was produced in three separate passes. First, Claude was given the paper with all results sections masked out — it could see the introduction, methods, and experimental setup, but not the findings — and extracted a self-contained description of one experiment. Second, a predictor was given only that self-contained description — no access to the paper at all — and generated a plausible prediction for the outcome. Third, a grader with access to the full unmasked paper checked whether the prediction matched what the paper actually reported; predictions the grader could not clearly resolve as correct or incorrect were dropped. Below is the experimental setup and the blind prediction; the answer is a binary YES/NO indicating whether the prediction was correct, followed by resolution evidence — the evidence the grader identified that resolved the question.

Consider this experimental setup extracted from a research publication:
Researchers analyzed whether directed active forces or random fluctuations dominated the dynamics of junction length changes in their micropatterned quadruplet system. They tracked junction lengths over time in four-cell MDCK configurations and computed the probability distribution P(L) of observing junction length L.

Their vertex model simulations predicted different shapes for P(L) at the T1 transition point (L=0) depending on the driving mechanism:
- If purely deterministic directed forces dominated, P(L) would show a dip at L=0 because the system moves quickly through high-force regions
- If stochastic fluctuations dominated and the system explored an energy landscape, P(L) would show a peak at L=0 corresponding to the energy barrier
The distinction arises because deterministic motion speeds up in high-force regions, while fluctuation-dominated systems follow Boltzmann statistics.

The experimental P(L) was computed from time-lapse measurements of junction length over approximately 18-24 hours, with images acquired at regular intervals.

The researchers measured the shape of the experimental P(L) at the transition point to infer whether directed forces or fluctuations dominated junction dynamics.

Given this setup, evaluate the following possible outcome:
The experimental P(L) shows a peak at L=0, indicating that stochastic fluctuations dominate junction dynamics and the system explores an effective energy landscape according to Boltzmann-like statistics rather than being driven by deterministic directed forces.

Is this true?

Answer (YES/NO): YES